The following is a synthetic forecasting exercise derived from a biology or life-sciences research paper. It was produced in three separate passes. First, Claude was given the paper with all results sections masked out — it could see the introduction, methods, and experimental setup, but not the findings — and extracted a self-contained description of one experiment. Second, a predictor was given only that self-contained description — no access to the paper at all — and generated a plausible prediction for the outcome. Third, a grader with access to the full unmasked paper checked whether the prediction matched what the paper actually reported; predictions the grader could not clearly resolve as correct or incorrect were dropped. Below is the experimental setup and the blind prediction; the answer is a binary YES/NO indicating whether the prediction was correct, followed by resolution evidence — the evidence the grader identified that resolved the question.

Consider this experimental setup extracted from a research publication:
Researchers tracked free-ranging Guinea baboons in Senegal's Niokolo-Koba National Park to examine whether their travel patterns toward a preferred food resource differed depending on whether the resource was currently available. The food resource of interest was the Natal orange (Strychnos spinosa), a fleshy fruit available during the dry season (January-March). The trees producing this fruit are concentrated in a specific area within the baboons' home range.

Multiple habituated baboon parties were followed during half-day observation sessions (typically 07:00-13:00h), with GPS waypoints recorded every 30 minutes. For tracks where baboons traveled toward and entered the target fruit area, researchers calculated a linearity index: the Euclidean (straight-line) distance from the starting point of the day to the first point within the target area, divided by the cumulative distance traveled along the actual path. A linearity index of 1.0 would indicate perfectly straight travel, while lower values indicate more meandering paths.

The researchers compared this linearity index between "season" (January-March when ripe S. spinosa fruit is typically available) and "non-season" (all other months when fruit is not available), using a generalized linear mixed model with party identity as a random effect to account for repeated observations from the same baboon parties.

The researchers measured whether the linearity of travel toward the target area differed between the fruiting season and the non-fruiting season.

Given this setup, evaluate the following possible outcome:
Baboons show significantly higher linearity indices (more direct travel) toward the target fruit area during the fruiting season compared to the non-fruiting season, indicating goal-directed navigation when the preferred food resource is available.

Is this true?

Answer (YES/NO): YES